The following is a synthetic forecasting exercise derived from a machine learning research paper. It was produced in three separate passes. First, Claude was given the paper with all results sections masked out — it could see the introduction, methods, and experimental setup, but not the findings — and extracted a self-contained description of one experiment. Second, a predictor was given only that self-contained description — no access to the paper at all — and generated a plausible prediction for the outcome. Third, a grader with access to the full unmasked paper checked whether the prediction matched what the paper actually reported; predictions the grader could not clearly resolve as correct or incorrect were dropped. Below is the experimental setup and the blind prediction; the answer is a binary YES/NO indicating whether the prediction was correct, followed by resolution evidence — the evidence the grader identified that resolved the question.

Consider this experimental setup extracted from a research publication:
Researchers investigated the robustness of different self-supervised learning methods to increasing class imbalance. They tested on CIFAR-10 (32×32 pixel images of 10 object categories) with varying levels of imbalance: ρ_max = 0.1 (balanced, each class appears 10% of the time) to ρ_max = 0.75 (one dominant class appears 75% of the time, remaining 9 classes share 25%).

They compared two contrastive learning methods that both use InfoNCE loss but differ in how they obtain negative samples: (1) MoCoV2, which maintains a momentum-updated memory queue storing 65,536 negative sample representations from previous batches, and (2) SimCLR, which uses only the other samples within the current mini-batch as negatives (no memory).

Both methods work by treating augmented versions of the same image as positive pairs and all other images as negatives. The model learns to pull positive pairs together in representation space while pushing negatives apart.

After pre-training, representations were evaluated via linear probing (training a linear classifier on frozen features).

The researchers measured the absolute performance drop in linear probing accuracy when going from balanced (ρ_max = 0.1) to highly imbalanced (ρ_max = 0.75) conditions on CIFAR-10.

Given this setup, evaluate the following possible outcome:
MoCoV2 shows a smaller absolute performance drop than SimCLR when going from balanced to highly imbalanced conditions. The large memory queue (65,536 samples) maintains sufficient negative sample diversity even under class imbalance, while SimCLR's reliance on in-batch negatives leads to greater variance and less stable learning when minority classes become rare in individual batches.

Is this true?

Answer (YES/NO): NO